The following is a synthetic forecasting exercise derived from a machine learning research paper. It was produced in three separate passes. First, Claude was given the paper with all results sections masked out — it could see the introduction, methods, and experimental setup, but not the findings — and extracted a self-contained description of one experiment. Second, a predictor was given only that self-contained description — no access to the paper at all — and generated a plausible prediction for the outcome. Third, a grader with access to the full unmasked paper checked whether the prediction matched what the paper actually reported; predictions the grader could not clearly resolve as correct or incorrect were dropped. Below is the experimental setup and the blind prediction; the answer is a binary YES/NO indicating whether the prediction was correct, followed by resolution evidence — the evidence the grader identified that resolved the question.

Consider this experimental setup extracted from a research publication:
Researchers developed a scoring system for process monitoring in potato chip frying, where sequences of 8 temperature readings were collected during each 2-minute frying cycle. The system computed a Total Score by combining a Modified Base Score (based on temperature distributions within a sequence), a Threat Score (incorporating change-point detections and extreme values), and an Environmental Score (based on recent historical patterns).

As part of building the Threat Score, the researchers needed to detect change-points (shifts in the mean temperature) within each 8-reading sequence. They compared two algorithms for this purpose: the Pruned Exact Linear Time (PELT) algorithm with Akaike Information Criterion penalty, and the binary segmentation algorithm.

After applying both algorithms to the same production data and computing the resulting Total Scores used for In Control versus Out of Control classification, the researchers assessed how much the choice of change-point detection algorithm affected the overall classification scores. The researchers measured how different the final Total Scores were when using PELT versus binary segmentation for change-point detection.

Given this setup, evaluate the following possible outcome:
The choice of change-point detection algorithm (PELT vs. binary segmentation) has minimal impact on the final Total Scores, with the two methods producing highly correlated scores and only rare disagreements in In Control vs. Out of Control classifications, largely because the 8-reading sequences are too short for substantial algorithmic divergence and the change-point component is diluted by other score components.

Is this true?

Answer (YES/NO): NO